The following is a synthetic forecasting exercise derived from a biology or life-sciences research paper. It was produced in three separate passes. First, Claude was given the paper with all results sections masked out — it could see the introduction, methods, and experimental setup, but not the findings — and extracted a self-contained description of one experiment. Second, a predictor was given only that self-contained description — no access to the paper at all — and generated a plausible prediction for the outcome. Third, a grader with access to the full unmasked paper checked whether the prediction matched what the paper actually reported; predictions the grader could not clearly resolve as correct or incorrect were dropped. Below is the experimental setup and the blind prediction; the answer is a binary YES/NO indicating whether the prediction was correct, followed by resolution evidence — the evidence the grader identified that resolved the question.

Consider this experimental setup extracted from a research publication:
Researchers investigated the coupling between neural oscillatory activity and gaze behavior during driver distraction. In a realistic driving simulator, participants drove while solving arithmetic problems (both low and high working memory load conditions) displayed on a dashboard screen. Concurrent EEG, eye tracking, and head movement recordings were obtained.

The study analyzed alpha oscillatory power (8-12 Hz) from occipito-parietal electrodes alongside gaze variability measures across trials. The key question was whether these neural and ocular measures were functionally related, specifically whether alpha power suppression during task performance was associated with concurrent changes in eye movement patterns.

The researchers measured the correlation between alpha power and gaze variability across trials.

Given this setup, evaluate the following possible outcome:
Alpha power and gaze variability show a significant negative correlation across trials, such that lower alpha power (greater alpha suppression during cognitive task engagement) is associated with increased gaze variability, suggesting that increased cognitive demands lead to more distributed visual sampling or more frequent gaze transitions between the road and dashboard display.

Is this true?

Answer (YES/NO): YES